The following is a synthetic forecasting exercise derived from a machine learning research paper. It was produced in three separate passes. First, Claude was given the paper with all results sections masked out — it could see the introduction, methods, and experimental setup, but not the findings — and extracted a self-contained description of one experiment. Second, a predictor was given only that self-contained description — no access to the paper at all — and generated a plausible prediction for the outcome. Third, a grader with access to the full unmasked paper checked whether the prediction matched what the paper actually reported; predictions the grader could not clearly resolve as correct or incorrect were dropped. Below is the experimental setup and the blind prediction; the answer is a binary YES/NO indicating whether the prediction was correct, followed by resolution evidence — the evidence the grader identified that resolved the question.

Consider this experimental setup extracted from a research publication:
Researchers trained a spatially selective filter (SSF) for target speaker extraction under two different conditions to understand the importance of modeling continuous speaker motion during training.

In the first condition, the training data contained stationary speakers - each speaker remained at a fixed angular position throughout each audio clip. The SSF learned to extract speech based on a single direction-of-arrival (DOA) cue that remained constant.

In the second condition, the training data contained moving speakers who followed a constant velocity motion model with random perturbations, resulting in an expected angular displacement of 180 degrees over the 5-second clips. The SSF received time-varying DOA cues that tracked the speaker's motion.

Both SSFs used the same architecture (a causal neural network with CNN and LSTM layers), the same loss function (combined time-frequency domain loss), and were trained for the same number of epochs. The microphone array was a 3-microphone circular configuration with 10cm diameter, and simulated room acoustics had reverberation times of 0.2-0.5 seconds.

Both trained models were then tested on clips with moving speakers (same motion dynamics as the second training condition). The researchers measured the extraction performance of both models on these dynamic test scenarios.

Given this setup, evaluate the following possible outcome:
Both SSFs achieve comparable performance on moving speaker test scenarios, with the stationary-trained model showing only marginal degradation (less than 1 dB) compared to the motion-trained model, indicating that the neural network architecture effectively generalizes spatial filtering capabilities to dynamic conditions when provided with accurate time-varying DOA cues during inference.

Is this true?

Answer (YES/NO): NO